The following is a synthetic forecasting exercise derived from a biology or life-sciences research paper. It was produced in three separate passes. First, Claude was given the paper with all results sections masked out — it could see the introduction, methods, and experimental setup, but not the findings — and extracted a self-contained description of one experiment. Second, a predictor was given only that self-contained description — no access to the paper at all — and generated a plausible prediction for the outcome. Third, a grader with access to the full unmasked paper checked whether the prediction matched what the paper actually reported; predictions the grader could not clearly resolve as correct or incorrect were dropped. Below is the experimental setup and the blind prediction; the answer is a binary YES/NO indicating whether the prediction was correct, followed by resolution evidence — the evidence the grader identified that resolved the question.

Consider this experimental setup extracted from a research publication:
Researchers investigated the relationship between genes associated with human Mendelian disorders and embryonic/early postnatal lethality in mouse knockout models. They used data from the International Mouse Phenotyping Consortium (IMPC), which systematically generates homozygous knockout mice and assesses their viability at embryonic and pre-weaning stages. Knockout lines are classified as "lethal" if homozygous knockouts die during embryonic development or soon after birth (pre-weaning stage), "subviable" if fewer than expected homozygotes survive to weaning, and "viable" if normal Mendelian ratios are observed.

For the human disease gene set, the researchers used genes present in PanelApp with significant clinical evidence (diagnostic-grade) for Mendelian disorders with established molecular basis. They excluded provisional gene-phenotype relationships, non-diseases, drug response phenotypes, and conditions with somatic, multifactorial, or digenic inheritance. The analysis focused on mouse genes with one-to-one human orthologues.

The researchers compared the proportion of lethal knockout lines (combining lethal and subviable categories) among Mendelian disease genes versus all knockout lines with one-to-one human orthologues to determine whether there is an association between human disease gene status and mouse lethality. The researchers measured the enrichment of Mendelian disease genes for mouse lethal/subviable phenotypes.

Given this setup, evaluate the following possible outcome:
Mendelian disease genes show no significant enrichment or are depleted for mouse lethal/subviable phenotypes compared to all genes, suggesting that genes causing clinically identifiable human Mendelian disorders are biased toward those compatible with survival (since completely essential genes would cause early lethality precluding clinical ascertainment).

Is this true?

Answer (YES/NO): NO